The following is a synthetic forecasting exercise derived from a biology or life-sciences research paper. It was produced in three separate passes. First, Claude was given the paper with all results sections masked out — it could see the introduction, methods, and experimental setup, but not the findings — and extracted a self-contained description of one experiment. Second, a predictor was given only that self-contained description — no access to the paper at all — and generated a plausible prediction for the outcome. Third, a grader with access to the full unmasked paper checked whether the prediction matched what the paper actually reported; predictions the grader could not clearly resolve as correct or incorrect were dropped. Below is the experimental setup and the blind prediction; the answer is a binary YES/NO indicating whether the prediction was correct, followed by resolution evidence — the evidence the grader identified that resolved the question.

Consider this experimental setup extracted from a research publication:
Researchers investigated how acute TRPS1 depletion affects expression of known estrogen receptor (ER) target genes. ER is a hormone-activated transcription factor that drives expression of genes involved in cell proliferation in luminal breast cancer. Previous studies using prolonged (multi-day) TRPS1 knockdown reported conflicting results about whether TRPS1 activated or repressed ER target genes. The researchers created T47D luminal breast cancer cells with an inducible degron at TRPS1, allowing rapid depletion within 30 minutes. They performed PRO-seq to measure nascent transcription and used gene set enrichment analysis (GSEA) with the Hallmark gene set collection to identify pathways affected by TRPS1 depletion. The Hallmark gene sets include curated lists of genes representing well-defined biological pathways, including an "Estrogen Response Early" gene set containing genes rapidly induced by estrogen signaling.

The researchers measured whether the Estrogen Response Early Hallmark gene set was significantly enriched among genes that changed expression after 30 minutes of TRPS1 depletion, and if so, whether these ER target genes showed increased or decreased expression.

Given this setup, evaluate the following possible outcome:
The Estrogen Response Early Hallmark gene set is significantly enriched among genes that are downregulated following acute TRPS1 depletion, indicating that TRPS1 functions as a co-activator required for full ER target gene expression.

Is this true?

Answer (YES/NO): NO